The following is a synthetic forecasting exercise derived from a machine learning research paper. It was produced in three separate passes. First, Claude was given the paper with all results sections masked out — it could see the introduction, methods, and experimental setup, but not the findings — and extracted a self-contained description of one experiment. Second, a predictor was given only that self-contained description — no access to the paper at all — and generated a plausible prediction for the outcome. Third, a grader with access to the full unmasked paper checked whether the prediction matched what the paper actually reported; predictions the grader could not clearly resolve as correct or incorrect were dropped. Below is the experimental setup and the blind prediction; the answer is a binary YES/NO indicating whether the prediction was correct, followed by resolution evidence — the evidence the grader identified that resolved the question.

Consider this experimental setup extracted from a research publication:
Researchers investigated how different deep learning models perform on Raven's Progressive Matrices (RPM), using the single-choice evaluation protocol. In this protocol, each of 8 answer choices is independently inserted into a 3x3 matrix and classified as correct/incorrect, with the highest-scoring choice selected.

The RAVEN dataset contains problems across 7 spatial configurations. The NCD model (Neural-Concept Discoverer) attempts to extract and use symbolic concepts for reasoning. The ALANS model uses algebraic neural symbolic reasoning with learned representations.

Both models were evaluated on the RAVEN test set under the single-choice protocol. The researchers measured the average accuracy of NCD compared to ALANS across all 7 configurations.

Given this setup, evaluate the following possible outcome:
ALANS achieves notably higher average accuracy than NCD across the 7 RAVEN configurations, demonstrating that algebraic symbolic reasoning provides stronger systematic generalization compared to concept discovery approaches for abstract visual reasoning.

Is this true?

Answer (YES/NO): YES